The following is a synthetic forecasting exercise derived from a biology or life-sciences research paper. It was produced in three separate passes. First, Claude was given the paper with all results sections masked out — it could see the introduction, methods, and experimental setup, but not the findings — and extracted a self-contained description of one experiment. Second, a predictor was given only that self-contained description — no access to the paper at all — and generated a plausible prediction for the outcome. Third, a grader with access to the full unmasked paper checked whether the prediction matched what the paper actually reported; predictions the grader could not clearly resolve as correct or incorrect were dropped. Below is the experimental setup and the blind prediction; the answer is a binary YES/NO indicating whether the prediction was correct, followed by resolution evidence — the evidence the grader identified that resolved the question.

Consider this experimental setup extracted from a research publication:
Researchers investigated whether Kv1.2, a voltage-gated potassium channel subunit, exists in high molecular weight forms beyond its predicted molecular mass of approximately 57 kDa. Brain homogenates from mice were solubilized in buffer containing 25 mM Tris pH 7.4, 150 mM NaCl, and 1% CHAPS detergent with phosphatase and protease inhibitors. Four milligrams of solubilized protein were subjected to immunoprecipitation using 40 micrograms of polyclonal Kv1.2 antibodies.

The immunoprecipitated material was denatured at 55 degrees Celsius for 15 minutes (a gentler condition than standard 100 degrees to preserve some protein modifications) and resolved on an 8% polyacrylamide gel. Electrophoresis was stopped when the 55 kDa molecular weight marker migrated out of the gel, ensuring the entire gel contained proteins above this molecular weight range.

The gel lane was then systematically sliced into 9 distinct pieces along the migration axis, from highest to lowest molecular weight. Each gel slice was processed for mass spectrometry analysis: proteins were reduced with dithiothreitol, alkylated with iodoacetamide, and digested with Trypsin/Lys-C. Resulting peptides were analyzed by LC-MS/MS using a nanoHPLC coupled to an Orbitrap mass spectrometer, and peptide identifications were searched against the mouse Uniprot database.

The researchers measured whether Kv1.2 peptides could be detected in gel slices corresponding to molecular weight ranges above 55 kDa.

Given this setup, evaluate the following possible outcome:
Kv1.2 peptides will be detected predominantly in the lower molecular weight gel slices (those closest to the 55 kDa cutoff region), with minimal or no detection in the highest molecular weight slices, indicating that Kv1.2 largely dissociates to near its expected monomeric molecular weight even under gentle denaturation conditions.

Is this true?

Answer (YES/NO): NO